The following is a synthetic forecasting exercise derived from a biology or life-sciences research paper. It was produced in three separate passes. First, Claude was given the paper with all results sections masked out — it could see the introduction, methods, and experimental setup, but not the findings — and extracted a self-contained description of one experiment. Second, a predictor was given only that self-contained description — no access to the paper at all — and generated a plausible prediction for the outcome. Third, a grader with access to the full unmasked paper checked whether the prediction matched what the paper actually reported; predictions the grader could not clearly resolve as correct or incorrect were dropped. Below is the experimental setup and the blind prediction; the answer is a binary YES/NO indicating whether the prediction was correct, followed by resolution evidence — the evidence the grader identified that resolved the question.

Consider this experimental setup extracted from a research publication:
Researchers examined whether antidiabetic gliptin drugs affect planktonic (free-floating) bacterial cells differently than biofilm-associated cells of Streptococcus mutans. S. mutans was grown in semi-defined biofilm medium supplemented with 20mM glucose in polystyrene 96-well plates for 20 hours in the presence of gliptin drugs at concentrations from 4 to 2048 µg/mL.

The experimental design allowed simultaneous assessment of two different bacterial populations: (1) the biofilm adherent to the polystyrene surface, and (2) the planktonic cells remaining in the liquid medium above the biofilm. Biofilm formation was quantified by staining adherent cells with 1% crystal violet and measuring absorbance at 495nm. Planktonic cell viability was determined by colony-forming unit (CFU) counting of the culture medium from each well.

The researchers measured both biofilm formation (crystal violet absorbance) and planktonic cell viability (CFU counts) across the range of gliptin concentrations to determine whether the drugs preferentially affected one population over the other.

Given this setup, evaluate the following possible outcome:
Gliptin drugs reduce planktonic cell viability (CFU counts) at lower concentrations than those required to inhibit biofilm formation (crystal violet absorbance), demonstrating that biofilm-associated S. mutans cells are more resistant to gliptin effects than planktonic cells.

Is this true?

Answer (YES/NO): NO